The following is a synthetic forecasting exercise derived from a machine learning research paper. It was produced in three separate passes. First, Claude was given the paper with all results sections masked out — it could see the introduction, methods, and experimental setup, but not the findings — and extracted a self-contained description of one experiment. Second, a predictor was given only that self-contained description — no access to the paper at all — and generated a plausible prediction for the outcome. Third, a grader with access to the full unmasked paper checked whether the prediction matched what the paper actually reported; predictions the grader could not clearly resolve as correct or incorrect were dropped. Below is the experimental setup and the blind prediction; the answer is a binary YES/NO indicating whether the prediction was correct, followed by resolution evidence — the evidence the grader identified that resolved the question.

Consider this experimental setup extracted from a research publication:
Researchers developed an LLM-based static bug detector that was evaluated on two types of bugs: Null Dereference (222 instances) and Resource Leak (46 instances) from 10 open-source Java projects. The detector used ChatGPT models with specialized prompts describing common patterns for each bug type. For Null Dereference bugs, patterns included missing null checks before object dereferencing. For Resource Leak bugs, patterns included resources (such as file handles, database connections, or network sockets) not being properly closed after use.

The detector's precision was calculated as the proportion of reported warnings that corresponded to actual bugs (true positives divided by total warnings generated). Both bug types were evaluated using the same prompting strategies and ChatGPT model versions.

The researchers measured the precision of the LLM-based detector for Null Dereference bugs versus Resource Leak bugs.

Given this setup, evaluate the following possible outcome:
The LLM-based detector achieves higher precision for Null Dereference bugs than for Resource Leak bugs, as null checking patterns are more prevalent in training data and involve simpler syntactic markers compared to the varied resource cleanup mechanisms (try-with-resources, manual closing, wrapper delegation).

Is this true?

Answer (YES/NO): NO